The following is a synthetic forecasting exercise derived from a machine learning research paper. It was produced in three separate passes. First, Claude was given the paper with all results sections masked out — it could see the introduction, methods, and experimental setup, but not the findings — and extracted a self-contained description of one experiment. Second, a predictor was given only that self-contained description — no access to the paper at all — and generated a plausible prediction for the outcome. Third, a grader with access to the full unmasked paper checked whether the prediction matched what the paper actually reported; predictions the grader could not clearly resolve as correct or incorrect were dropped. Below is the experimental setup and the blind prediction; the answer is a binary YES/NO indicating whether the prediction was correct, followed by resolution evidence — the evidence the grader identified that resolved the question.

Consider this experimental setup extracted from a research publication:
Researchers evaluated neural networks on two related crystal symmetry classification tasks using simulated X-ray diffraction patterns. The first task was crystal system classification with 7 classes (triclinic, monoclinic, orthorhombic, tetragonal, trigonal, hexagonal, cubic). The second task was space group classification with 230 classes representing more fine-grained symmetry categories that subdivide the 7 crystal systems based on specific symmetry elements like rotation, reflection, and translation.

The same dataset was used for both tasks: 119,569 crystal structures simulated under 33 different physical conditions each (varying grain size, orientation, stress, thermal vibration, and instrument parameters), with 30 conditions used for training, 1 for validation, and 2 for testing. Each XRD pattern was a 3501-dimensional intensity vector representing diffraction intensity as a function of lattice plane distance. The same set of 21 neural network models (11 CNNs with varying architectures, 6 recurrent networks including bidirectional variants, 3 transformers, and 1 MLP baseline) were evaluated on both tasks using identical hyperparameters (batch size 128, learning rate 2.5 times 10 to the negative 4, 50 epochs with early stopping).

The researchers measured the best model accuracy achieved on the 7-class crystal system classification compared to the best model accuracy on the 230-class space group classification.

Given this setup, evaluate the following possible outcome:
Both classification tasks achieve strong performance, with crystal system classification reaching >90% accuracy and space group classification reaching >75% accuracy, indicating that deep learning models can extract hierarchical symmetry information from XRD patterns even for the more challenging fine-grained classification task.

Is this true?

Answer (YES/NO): YES